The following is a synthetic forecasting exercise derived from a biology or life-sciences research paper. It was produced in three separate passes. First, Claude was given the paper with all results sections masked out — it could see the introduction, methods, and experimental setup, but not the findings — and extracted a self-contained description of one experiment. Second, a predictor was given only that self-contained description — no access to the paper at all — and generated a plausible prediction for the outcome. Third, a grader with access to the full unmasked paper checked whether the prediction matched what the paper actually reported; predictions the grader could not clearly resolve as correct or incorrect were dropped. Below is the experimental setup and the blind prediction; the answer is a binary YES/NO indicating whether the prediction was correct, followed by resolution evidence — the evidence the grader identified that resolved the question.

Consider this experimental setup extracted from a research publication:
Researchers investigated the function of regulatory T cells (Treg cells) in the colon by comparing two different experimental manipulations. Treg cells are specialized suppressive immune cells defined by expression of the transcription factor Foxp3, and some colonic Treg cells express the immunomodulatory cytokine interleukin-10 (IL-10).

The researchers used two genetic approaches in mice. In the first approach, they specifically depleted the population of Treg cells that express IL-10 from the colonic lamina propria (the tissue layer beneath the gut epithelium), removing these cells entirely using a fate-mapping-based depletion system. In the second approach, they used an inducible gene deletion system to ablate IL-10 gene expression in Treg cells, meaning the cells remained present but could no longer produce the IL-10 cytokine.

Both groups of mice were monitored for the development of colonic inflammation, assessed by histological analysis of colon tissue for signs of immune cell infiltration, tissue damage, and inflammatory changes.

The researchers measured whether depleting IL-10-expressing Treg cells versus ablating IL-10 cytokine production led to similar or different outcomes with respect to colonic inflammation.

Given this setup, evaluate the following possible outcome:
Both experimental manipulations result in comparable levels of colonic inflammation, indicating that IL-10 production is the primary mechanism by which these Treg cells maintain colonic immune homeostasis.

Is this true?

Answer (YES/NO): NO